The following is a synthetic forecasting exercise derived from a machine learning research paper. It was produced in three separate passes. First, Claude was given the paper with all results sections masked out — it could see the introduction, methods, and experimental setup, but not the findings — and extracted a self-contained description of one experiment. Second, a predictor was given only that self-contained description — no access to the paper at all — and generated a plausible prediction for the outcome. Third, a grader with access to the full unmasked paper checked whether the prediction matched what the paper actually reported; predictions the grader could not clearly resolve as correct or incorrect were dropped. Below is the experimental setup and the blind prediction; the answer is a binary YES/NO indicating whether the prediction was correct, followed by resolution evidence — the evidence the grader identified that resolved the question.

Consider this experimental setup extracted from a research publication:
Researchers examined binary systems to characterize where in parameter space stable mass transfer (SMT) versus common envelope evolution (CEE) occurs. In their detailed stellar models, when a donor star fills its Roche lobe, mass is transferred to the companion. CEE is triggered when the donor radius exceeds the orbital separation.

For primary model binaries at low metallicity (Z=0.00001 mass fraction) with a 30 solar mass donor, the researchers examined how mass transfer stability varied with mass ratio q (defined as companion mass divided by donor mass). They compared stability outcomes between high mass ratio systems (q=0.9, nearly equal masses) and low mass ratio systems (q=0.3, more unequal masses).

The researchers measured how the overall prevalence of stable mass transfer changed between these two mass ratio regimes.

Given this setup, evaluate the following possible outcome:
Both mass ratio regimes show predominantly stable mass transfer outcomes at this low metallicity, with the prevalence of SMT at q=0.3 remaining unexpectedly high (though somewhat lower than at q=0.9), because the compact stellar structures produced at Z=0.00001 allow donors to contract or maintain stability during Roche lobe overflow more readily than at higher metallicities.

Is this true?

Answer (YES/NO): NO